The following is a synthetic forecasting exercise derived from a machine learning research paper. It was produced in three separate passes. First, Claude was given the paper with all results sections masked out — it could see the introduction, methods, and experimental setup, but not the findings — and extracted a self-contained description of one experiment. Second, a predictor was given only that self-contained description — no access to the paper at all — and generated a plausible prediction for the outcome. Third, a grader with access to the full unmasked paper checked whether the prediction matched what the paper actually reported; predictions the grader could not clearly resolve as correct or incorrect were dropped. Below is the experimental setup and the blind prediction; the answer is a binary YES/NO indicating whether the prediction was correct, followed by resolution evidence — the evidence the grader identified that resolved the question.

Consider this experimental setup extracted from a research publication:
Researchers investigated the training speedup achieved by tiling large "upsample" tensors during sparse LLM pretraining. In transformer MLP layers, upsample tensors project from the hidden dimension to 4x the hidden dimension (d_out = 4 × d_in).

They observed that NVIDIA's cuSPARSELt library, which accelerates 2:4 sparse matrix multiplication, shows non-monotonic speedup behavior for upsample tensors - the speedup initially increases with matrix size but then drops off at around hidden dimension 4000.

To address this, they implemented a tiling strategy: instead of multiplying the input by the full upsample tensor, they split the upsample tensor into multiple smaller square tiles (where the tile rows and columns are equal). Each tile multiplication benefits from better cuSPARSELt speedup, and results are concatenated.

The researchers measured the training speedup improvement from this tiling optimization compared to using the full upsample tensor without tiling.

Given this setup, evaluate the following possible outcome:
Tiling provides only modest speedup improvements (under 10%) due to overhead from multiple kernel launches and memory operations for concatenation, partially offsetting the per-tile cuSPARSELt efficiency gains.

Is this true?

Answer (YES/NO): YES